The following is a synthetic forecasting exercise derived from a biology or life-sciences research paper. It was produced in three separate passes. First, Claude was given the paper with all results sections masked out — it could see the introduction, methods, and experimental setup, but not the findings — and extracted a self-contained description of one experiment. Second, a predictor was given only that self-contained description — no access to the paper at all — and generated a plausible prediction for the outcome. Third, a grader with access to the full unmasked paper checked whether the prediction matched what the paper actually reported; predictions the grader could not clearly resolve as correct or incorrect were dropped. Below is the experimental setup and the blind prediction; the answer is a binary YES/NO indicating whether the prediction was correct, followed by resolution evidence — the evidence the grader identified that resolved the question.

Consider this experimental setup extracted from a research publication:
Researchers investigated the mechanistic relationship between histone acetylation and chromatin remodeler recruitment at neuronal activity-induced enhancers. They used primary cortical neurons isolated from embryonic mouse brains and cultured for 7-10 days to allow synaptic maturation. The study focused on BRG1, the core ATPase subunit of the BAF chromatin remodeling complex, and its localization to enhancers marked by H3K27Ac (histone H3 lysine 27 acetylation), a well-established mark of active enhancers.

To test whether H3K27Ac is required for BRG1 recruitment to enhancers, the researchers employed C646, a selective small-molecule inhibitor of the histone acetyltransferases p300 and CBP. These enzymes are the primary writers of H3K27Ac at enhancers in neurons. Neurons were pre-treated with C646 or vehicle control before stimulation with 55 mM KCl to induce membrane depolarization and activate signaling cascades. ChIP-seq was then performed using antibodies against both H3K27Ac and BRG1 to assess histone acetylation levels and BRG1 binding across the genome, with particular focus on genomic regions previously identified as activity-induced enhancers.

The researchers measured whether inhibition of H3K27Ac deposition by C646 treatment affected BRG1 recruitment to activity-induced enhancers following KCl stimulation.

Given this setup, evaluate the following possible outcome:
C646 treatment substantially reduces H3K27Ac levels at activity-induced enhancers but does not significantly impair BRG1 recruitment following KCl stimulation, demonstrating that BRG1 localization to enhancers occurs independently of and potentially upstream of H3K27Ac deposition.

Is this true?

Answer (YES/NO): NO